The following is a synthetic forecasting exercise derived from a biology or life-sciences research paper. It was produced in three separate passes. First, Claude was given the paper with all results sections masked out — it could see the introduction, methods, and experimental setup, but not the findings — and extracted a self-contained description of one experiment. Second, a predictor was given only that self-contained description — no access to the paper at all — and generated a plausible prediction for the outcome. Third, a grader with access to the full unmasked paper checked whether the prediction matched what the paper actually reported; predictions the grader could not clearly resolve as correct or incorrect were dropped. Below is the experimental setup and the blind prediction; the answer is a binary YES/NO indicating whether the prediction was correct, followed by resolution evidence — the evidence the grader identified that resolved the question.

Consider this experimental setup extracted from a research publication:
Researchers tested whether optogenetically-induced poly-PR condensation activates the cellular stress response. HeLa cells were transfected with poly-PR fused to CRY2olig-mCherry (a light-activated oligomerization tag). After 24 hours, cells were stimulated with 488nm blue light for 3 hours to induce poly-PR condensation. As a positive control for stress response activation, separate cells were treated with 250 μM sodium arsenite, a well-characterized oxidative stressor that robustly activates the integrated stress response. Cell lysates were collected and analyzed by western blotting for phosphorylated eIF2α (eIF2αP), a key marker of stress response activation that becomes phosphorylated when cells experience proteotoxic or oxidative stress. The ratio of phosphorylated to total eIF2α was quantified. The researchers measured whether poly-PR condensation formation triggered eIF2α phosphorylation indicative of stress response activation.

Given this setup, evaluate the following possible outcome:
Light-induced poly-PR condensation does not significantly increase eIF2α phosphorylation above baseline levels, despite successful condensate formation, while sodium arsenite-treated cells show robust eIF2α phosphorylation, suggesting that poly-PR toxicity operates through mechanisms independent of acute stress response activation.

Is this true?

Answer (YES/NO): YES